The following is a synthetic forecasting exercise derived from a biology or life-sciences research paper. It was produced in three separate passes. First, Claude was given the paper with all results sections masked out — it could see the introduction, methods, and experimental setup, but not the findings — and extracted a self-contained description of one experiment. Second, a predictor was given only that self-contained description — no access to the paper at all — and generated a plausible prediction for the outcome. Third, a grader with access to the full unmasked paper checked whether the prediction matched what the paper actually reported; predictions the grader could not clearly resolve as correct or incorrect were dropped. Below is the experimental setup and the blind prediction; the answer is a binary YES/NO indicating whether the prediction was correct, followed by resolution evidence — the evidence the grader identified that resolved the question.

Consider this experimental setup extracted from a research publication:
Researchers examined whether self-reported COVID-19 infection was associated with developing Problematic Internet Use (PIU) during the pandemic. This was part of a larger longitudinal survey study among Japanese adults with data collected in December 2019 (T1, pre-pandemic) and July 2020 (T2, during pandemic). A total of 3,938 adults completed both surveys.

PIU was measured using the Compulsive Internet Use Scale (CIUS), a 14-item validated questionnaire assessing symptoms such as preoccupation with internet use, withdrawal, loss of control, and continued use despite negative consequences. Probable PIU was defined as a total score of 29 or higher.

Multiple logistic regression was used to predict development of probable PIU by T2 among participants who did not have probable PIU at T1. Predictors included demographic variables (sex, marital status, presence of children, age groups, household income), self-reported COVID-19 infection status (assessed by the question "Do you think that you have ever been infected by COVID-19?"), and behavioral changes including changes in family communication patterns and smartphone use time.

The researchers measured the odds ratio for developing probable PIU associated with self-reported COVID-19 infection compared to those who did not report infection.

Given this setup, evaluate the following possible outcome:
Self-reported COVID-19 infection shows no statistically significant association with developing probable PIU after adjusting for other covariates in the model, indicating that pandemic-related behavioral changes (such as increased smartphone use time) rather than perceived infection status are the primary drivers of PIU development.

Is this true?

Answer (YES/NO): YES